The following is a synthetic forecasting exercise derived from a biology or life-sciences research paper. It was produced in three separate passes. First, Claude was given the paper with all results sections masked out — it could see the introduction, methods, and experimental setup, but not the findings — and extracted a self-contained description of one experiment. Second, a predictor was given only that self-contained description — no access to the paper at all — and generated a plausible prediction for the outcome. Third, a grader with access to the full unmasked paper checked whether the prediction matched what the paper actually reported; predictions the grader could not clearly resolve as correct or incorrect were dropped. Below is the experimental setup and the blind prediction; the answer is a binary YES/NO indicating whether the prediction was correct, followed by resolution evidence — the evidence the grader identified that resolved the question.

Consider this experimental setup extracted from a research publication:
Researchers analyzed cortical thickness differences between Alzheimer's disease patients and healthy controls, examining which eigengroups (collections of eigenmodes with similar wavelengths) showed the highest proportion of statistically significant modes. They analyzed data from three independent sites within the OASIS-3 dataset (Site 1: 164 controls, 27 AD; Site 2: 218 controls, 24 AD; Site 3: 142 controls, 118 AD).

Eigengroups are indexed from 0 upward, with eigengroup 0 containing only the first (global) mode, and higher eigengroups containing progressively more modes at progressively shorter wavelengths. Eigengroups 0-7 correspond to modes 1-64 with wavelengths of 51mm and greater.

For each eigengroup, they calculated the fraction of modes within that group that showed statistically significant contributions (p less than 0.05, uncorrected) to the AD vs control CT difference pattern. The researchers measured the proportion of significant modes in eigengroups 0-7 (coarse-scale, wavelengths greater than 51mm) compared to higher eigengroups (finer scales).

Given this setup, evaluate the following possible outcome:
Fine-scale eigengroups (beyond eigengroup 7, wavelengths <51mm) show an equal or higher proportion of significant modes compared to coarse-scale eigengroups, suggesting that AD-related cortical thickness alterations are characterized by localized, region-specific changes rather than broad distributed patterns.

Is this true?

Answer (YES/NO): NO